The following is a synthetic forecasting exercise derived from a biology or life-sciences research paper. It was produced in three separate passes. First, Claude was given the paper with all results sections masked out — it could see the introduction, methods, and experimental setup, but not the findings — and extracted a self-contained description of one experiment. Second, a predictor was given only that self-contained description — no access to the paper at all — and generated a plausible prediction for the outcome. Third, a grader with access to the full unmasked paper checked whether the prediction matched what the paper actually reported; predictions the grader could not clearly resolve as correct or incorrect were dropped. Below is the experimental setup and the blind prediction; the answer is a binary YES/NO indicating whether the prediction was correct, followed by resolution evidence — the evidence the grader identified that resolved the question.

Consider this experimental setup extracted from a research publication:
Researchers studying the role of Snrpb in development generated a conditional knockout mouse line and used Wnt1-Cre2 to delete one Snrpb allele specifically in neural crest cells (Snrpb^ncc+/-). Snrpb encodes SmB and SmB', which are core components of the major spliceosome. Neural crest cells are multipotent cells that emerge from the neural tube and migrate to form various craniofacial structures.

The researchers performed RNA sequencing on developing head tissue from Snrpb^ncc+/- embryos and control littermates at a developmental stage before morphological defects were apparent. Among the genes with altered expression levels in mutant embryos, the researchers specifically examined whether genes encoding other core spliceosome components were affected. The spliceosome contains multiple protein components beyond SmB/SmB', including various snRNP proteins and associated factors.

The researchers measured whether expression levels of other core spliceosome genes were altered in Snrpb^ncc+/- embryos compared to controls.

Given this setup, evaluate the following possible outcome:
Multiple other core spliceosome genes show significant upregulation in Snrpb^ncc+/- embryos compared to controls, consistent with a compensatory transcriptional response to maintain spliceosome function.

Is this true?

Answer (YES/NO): YES